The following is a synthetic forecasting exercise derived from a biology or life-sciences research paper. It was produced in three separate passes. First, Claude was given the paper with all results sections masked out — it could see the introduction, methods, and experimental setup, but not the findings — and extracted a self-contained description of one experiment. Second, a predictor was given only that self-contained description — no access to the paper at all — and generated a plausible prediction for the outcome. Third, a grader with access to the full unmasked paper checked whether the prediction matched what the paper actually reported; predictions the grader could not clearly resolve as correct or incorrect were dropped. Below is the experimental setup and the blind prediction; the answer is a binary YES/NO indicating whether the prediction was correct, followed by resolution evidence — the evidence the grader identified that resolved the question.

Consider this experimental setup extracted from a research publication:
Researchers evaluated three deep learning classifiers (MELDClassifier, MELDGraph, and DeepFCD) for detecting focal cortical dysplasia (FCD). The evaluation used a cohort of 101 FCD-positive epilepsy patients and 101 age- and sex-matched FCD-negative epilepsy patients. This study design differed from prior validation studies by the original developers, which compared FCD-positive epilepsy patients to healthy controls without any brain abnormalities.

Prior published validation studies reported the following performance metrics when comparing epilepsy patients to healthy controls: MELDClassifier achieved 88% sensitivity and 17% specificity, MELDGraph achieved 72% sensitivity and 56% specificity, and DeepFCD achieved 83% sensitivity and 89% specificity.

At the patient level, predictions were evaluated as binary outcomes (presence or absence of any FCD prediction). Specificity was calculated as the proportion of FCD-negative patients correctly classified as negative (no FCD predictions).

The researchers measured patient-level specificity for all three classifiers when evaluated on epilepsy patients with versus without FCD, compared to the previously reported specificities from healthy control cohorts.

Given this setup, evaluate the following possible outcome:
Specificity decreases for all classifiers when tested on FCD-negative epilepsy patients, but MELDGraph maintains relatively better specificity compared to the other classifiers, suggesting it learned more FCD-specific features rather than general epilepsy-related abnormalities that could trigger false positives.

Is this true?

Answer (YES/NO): NO